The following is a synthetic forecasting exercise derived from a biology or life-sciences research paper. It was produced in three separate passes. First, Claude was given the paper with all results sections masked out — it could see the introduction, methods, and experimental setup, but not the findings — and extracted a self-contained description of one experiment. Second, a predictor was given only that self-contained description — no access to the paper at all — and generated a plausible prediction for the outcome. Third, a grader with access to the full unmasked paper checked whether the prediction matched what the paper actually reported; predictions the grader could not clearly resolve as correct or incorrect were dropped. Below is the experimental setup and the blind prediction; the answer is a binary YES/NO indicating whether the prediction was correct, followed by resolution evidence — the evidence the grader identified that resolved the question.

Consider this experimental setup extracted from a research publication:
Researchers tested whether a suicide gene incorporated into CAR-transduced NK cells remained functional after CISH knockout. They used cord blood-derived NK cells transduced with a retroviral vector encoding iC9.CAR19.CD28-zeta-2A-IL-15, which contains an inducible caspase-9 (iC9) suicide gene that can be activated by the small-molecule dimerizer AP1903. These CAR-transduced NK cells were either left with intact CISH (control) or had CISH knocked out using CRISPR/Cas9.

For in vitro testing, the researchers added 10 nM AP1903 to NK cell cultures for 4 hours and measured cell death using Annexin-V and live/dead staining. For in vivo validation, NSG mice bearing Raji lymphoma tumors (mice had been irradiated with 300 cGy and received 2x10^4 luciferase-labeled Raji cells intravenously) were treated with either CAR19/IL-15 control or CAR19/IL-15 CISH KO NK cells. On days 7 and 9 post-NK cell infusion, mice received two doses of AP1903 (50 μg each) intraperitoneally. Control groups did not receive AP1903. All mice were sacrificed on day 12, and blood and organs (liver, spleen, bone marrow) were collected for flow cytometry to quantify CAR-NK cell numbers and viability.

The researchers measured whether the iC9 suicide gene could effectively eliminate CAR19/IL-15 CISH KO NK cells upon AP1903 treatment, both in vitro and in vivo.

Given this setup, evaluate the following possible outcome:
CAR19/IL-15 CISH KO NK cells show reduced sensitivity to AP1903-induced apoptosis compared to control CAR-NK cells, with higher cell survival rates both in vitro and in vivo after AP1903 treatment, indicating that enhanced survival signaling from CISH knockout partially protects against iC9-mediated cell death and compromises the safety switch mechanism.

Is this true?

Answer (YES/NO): NO